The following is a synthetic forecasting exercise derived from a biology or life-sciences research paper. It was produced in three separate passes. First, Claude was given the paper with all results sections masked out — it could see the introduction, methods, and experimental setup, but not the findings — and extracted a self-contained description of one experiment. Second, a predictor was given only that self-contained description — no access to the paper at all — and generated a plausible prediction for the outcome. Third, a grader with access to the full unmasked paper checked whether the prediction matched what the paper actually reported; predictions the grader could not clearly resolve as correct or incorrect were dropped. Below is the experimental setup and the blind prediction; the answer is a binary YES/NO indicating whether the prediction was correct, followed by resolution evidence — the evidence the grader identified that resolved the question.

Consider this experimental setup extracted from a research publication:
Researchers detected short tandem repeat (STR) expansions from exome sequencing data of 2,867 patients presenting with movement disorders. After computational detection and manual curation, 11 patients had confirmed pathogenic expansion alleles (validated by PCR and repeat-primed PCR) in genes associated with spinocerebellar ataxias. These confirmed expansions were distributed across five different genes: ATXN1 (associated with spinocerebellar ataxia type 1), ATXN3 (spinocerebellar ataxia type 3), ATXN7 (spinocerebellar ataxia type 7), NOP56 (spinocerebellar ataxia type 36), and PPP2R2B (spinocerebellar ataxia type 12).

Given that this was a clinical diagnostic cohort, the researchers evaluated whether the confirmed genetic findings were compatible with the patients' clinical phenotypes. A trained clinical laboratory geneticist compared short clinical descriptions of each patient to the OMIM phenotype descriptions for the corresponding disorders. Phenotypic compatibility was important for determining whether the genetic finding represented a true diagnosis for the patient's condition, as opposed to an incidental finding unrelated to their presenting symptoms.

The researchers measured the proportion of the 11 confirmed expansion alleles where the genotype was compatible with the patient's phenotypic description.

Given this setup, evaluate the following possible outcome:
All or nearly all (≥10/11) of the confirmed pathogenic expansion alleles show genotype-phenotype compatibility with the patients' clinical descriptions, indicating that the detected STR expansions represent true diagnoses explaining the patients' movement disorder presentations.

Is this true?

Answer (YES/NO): NO